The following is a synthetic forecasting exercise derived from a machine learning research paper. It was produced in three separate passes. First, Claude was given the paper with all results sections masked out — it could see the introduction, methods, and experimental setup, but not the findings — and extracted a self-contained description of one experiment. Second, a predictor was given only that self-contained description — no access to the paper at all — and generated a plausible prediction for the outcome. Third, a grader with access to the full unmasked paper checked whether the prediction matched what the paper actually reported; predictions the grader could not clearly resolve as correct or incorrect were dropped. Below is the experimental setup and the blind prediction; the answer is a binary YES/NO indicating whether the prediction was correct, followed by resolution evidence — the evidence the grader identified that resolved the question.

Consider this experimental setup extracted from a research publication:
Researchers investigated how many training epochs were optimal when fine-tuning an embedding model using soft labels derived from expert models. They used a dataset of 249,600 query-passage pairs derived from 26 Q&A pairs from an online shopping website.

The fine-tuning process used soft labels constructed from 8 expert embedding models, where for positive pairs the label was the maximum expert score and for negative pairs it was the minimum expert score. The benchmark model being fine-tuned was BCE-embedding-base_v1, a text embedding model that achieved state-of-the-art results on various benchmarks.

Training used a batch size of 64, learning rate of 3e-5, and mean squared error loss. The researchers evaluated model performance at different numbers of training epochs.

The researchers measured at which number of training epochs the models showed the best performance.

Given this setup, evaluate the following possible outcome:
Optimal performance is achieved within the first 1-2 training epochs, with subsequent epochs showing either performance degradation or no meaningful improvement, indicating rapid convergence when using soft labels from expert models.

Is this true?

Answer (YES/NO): YES